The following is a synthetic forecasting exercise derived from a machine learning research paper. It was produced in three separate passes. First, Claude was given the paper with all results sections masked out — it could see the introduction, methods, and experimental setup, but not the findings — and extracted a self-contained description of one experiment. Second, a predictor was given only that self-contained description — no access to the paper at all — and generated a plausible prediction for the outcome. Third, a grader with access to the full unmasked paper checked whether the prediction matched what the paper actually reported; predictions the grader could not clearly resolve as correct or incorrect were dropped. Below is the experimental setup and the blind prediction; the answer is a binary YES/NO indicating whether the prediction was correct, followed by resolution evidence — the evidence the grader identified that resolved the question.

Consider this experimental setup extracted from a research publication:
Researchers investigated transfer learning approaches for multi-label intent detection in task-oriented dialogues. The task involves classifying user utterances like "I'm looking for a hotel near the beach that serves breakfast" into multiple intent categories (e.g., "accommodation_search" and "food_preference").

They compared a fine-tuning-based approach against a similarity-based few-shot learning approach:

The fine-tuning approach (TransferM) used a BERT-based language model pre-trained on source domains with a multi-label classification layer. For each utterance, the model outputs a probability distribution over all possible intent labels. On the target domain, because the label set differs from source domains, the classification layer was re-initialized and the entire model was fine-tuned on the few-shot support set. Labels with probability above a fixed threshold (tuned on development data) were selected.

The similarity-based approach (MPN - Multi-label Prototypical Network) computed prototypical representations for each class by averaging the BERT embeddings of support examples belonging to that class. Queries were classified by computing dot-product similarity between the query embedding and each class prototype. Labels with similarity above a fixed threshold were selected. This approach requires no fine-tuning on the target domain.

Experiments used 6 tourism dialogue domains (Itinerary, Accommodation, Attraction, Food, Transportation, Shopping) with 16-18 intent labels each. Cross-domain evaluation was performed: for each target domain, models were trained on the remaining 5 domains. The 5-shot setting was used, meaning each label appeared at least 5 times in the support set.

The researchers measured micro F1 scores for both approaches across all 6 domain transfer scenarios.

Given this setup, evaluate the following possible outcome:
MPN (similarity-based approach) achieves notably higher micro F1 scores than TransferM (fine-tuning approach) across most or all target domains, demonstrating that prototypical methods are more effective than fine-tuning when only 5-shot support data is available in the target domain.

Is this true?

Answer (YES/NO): YES